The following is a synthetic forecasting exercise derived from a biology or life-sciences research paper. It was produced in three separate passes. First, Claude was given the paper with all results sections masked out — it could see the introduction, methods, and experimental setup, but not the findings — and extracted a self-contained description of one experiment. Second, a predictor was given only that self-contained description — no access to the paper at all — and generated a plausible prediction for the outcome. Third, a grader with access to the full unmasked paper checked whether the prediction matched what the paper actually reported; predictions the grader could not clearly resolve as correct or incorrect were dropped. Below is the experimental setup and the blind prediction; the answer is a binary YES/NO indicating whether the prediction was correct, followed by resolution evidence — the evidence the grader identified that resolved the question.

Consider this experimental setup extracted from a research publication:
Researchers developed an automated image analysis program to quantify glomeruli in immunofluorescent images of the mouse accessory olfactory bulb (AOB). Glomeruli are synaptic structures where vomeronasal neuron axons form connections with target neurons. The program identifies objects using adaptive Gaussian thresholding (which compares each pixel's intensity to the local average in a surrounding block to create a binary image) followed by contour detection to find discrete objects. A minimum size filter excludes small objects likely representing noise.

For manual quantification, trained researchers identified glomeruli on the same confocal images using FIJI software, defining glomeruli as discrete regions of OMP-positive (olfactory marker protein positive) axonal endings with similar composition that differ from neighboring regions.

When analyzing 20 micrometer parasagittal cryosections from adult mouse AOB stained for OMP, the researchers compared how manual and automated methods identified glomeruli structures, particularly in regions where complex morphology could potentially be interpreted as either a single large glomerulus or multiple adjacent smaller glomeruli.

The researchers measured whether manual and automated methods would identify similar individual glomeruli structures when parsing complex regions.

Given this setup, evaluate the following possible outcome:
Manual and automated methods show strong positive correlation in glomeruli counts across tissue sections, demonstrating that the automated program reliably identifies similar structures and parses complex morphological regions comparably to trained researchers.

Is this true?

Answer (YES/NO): NO